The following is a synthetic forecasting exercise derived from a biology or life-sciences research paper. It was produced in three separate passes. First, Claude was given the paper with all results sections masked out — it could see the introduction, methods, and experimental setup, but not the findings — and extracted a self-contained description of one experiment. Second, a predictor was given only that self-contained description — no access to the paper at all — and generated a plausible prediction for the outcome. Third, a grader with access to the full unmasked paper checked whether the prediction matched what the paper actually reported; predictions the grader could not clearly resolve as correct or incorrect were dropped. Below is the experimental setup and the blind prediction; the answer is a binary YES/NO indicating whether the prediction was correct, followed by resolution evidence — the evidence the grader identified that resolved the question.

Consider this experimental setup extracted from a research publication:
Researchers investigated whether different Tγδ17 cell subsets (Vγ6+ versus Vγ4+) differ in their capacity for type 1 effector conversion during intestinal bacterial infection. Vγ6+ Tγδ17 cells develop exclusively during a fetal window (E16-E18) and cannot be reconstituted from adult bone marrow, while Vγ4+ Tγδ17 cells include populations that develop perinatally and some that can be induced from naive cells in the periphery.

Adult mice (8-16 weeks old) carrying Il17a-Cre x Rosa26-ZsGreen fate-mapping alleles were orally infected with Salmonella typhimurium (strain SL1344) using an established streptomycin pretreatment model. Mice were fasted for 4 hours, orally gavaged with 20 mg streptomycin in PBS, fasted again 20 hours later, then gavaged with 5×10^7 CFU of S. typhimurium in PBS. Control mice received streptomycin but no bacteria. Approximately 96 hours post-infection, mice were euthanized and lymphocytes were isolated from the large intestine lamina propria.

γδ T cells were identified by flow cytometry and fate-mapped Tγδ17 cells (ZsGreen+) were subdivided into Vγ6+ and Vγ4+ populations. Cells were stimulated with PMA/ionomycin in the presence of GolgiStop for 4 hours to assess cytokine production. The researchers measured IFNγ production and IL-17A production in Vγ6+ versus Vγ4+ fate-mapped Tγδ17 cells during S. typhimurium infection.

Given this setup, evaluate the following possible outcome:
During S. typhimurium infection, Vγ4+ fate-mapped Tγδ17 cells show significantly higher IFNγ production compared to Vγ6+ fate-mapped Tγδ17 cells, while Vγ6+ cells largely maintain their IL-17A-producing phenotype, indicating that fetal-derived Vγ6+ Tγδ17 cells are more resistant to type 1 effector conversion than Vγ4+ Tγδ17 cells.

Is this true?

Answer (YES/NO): NO